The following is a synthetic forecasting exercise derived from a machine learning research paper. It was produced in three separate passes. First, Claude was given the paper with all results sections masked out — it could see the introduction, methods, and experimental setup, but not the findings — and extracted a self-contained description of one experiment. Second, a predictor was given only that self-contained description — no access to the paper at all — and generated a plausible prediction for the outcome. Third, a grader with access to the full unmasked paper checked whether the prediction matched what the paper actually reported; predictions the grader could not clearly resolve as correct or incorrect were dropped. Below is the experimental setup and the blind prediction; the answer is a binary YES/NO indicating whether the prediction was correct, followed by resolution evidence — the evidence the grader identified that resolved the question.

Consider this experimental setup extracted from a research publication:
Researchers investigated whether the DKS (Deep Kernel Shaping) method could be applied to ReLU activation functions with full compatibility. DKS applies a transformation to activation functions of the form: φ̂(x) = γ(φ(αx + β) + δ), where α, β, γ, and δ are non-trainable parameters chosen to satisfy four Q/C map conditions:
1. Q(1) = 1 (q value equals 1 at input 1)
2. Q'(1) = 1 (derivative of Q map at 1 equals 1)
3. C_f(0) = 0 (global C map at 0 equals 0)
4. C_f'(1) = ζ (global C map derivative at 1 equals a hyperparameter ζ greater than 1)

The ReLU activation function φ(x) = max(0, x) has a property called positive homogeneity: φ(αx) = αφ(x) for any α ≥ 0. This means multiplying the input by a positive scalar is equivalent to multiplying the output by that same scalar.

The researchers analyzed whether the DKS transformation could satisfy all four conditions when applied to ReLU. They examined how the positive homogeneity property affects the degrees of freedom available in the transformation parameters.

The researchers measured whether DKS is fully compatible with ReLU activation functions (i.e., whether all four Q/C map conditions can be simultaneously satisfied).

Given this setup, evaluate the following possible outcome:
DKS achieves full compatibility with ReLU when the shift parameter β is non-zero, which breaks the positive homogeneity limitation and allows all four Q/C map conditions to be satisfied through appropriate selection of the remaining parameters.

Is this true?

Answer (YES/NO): NO